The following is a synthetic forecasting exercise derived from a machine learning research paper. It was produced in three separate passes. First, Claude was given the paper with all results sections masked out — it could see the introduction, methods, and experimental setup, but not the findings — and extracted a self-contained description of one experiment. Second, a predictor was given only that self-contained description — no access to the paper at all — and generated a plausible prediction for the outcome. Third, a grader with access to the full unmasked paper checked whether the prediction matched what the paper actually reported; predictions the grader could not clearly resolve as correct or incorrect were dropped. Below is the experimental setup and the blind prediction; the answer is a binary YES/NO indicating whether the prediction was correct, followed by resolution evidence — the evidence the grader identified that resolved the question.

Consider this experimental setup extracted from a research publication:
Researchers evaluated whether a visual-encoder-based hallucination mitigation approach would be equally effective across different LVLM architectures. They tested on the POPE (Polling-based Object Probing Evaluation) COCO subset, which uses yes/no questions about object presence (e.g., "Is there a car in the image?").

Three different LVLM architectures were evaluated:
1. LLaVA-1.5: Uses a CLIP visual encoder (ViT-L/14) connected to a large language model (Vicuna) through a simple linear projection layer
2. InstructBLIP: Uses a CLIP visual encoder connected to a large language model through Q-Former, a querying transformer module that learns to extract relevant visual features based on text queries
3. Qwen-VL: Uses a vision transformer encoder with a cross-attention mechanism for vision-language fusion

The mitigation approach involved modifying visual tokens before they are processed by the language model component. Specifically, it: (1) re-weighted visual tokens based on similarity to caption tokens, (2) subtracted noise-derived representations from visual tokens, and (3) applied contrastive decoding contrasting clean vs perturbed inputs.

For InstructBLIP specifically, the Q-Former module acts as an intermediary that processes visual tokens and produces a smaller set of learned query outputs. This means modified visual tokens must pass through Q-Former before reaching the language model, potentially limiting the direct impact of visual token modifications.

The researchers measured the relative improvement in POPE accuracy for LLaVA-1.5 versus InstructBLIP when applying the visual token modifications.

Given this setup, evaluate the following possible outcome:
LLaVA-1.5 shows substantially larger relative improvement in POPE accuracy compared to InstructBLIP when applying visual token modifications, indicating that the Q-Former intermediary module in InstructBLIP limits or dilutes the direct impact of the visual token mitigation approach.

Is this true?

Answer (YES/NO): YES